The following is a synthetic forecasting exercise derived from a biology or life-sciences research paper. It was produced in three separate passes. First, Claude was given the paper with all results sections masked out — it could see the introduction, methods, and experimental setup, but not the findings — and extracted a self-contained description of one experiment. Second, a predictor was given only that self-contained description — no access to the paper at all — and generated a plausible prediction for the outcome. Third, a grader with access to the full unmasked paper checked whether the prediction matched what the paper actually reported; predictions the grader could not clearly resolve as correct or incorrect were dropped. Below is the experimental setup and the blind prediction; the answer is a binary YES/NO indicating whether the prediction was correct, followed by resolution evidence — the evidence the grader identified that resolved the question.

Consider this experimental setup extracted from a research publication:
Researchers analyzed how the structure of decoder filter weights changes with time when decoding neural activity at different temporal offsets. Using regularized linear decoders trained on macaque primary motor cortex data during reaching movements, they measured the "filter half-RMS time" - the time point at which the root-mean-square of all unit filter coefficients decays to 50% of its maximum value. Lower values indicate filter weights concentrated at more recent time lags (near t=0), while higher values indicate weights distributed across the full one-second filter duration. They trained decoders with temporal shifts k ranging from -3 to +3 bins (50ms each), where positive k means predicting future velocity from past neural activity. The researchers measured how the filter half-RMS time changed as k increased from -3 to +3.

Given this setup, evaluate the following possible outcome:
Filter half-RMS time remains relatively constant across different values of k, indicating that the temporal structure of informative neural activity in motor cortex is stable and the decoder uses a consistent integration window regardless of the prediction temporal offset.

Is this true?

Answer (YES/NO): NO